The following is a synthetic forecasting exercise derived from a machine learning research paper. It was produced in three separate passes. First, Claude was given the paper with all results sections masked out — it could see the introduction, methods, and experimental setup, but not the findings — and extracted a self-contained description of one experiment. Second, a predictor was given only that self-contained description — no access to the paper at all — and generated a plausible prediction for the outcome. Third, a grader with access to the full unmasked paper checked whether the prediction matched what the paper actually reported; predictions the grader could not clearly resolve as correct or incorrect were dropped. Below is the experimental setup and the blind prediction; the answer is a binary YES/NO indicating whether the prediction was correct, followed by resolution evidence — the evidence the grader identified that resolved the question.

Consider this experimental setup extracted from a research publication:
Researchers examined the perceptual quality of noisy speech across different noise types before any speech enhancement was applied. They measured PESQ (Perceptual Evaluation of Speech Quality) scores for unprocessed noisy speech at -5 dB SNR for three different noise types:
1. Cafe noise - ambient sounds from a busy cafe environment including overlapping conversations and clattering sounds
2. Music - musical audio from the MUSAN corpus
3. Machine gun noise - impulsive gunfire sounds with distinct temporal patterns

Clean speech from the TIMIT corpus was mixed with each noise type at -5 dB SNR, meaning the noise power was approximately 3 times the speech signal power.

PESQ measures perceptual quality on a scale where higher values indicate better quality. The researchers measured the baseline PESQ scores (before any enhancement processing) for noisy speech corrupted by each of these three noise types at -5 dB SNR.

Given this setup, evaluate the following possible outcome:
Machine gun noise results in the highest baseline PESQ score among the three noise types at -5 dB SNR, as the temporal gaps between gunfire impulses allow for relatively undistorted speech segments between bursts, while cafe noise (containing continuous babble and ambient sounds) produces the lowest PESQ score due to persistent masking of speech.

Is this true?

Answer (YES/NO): YES